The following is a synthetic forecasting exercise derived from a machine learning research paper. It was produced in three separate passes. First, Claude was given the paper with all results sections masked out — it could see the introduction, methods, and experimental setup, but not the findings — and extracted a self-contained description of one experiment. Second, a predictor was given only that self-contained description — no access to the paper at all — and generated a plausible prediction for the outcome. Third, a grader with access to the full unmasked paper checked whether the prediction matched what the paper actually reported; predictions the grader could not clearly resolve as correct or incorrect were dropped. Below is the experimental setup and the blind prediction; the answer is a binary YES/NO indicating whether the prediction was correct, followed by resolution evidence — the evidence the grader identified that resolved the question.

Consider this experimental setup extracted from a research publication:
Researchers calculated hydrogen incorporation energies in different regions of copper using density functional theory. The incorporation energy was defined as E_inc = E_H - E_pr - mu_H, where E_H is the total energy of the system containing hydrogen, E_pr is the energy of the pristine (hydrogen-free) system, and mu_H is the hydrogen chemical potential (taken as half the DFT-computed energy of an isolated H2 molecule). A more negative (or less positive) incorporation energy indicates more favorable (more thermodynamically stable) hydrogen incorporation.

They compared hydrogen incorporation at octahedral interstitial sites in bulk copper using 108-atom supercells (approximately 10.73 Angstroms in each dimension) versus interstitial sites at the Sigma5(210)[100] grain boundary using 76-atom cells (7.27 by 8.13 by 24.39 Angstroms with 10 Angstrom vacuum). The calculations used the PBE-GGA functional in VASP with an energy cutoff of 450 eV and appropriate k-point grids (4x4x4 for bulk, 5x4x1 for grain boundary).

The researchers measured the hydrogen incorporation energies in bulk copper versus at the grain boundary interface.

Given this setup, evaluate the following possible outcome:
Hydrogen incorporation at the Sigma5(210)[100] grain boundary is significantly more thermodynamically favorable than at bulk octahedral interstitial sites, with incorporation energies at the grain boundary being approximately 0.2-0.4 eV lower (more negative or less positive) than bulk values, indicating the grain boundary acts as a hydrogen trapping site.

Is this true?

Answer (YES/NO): YES